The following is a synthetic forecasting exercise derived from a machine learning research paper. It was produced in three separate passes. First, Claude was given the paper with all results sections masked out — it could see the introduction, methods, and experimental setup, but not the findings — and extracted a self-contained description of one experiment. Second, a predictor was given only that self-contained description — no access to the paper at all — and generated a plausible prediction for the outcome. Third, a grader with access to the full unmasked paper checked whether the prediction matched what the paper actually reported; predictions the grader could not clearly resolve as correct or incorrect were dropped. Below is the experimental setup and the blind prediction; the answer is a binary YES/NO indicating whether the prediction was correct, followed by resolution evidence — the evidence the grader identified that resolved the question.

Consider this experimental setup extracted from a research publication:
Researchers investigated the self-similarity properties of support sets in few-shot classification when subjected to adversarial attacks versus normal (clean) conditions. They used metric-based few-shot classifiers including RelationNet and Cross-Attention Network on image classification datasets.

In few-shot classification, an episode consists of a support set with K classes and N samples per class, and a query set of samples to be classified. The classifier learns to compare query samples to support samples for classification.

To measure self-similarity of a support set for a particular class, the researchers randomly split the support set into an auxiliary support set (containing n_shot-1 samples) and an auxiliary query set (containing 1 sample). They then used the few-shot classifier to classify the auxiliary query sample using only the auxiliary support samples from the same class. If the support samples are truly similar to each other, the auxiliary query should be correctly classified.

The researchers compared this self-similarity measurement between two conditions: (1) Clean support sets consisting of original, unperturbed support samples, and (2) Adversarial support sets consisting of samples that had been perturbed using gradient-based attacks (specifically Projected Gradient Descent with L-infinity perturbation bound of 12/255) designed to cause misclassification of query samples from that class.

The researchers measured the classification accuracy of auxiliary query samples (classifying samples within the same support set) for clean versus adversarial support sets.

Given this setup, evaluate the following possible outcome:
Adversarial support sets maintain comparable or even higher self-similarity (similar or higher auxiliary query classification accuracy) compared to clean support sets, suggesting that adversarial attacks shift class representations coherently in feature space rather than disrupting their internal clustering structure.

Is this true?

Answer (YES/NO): YES